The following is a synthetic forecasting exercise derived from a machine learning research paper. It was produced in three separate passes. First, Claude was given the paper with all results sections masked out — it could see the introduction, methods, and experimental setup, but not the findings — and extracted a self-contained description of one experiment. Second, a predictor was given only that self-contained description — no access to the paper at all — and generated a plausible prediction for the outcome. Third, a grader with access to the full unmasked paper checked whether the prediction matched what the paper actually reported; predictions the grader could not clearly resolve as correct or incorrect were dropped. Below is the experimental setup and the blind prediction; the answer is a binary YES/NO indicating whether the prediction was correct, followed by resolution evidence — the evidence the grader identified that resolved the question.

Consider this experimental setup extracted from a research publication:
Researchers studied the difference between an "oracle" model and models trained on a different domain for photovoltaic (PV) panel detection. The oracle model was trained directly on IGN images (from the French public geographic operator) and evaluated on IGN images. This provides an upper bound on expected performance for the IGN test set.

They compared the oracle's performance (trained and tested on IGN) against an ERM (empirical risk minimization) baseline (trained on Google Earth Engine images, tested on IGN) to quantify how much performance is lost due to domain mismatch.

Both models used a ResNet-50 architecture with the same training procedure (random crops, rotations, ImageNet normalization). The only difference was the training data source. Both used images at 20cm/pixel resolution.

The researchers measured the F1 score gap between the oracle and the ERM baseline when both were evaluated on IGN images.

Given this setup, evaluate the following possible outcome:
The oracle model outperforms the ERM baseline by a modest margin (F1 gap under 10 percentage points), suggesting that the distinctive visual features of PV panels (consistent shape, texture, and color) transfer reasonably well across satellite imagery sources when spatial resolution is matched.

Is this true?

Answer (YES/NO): NO